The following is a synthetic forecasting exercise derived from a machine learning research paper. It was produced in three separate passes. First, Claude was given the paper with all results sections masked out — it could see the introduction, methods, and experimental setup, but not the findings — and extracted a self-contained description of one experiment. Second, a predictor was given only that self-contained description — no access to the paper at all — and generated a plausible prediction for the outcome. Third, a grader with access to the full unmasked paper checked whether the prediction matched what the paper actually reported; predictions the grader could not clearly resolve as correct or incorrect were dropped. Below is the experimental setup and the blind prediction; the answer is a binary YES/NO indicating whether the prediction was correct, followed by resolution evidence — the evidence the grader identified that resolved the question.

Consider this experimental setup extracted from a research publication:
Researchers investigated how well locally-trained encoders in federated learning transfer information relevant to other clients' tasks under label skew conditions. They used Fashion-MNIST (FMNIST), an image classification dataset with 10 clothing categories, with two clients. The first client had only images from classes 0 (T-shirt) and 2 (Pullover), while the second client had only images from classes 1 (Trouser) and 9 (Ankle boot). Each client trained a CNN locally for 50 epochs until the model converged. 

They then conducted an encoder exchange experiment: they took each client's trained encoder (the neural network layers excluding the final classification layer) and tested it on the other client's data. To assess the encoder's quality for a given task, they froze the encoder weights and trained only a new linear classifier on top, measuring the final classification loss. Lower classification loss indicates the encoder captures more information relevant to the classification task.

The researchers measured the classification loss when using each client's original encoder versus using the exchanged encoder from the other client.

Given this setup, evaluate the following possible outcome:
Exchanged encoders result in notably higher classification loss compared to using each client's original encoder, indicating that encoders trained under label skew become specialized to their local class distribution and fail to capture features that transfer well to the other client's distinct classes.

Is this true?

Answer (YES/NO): YES